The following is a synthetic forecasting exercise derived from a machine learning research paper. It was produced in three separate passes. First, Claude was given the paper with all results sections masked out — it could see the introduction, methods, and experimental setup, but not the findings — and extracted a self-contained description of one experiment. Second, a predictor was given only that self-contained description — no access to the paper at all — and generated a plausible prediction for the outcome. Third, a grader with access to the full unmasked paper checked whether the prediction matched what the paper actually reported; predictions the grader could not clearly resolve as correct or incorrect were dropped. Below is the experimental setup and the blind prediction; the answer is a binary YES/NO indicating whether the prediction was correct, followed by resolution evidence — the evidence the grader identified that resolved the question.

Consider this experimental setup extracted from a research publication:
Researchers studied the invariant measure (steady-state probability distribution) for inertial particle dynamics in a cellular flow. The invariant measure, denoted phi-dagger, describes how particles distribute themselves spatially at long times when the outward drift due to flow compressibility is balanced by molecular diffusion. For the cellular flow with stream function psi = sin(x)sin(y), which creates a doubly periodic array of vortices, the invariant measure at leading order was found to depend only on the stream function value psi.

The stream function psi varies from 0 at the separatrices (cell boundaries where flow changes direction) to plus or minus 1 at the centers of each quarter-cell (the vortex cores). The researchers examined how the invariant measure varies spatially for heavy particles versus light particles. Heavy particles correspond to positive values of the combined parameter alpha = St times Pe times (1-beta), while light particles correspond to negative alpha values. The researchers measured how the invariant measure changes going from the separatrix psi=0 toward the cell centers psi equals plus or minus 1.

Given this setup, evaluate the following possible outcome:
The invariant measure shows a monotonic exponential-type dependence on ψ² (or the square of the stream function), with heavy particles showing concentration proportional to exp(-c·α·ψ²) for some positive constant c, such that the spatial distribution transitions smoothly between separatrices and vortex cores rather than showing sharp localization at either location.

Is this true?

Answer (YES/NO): NO